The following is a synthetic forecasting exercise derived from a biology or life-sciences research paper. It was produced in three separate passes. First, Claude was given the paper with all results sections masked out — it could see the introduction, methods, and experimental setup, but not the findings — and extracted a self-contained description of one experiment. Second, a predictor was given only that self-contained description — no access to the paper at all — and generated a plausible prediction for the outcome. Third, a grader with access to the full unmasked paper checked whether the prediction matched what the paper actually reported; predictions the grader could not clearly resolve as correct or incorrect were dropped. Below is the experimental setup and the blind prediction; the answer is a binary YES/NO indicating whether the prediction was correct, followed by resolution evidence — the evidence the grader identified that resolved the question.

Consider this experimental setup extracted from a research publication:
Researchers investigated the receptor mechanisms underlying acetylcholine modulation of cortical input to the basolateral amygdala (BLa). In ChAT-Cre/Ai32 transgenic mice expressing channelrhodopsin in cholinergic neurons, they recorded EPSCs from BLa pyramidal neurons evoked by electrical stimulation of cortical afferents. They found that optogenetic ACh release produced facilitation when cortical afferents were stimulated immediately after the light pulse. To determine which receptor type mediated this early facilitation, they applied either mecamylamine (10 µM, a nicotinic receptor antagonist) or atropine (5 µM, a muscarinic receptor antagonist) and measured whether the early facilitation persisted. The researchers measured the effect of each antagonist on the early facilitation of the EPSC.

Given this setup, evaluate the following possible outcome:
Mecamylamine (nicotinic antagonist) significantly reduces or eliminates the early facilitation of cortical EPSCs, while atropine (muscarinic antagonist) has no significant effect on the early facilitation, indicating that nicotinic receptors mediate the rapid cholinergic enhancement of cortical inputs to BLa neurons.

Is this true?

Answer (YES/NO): YES